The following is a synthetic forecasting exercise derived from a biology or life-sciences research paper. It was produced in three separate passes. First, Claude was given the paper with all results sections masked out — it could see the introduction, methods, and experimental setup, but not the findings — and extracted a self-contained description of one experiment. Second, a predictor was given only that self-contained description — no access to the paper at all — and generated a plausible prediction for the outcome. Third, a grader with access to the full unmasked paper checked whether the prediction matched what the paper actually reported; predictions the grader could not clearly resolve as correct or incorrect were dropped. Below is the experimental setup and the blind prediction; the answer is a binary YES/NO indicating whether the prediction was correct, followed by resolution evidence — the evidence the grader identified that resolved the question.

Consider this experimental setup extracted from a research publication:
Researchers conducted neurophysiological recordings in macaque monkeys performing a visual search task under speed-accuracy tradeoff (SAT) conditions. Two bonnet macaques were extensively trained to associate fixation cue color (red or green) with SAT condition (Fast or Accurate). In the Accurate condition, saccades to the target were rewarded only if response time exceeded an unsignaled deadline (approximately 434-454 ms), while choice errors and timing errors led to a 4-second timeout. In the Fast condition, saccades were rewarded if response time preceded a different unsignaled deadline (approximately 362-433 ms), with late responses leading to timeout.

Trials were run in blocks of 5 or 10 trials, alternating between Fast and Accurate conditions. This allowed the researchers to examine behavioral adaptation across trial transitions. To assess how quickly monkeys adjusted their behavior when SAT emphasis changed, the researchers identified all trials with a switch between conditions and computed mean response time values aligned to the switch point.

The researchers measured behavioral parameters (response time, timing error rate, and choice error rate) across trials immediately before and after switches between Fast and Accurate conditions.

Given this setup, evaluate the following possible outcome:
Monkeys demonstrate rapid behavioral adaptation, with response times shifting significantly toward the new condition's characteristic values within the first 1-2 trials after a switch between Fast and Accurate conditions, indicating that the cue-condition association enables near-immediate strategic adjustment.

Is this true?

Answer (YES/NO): YES